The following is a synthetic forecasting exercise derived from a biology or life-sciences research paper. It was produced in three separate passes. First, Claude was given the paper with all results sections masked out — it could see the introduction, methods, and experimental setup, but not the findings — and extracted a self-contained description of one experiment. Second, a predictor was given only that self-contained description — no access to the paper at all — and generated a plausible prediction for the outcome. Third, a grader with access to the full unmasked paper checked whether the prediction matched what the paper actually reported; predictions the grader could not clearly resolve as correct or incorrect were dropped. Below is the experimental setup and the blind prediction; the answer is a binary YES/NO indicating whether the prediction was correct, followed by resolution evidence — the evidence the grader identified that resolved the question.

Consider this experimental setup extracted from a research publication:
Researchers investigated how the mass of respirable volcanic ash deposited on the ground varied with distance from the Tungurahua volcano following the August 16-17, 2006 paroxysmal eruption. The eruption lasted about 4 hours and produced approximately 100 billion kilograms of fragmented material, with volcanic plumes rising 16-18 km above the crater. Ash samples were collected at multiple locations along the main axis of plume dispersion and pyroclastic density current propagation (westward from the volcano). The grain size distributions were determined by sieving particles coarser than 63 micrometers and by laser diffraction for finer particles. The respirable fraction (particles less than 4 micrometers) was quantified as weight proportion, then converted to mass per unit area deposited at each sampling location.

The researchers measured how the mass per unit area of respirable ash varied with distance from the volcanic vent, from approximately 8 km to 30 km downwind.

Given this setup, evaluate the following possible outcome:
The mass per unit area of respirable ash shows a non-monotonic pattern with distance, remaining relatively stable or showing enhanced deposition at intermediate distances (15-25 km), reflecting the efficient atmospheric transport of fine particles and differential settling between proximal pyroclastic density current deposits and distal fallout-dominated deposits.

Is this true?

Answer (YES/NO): NO